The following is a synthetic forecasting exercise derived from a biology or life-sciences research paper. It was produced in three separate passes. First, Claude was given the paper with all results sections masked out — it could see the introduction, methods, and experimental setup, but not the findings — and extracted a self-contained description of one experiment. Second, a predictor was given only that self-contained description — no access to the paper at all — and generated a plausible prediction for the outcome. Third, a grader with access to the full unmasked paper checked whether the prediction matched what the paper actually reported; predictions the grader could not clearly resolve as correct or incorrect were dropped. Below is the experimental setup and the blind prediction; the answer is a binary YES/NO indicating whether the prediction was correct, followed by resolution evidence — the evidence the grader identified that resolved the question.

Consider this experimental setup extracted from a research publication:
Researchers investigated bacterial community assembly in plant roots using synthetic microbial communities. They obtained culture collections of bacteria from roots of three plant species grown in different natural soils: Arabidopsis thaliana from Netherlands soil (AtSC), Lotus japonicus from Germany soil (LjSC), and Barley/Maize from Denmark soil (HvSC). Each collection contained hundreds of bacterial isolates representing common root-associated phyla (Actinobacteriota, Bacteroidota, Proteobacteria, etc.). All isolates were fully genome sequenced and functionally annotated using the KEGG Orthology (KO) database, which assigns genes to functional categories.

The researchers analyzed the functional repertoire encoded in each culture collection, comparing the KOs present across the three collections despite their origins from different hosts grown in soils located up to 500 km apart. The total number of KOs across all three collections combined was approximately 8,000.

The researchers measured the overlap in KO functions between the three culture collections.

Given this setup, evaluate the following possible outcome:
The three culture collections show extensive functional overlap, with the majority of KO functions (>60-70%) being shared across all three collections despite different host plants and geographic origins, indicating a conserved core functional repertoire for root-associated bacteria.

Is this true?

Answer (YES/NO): YES